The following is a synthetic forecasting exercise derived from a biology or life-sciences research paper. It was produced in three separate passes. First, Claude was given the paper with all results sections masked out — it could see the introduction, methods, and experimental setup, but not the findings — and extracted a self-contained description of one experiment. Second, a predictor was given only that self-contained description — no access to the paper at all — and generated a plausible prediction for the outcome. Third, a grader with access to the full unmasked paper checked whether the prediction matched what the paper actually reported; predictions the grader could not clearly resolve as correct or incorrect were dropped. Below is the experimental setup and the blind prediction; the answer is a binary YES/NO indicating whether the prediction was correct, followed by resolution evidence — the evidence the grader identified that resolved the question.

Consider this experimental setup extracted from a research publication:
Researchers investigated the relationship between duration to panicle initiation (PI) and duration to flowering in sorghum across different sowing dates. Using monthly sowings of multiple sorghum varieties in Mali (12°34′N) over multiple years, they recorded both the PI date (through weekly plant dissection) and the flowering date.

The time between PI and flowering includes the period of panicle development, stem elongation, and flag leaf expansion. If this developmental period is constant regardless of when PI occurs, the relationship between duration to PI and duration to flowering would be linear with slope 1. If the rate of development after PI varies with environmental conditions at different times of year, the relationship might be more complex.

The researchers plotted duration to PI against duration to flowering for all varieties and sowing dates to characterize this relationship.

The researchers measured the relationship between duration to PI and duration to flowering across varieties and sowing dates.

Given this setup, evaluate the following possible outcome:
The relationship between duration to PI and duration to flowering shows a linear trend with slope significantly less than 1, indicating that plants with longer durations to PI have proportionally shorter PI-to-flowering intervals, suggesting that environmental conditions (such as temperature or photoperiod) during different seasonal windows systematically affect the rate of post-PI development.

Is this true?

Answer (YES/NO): NO